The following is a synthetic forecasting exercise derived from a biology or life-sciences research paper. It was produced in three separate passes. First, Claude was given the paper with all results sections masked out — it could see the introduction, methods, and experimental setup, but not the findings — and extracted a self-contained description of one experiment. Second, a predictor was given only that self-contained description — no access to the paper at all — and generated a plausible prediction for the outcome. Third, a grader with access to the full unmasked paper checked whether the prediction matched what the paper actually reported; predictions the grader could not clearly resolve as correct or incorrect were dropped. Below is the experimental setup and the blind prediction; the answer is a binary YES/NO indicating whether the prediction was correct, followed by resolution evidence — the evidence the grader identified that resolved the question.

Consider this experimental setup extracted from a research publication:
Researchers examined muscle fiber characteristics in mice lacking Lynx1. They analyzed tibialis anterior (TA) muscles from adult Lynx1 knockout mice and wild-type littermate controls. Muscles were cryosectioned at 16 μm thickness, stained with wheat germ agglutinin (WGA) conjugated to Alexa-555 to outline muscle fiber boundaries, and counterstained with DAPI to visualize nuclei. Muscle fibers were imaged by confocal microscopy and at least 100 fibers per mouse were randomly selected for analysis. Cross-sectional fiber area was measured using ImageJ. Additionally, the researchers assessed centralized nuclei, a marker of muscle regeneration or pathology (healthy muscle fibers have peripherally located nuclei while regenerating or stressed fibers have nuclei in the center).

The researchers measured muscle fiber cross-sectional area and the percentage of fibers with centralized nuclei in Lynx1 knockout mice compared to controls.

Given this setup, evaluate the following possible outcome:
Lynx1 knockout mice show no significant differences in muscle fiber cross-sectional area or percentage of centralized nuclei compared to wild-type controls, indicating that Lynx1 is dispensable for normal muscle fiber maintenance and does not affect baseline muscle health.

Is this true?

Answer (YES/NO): NO